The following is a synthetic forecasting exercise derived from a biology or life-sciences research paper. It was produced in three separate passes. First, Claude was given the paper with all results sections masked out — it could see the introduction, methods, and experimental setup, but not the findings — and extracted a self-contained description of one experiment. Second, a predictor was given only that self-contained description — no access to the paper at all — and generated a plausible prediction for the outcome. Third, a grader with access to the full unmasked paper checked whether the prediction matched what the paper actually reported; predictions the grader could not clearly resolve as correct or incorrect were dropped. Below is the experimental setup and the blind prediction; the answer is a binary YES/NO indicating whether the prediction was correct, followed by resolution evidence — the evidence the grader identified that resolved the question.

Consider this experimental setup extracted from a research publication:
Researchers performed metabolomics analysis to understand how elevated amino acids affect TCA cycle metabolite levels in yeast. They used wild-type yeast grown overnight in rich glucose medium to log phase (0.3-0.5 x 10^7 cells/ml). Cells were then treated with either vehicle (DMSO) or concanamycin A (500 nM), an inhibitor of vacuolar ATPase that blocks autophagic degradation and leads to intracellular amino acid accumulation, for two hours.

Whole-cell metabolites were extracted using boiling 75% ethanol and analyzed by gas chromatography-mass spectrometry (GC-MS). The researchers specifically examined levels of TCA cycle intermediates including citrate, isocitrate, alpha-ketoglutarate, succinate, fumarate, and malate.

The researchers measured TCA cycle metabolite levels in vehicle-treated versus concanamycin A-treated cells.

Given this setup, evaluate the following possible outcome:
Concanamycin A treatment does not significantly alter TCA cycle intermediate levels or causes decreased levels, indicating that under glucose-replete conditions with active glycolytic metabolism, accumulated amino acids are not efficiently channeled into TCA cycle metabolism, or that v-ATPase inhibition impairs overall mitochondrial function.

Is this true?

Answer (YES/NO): YES